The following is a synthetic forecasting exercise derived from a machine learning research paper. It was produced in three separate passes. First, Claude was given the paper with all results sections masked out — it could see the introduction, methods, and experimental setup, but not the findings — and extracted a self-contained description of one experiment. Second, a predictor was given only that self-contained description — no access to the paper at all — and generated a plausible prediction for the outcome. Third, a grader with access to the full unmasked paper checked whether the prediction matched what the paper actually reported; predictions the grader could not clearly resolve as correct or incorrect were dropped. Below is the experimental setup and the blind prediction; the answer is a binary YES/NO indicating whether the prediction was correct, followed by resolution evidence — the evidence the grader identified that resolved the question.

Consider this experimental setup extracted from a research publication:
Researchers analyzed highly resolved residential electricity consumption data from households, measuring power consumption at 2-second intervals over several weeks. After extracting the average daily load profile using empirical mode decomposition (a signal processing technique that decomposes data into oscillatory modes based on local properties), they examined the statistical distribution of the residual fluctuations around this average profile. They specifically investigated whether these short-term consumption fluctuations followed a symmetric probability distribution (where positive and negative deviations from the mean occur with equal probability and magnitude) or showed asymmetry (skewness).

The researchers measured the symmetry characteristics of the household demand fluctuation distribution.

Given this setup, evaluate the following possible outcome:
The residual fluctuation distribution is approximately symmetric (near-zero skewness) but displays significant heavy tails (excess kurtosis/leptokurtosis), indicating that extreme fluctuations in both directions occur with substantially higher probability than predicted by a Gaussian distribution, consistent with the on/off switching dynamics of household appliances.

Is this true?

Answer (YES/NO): NO